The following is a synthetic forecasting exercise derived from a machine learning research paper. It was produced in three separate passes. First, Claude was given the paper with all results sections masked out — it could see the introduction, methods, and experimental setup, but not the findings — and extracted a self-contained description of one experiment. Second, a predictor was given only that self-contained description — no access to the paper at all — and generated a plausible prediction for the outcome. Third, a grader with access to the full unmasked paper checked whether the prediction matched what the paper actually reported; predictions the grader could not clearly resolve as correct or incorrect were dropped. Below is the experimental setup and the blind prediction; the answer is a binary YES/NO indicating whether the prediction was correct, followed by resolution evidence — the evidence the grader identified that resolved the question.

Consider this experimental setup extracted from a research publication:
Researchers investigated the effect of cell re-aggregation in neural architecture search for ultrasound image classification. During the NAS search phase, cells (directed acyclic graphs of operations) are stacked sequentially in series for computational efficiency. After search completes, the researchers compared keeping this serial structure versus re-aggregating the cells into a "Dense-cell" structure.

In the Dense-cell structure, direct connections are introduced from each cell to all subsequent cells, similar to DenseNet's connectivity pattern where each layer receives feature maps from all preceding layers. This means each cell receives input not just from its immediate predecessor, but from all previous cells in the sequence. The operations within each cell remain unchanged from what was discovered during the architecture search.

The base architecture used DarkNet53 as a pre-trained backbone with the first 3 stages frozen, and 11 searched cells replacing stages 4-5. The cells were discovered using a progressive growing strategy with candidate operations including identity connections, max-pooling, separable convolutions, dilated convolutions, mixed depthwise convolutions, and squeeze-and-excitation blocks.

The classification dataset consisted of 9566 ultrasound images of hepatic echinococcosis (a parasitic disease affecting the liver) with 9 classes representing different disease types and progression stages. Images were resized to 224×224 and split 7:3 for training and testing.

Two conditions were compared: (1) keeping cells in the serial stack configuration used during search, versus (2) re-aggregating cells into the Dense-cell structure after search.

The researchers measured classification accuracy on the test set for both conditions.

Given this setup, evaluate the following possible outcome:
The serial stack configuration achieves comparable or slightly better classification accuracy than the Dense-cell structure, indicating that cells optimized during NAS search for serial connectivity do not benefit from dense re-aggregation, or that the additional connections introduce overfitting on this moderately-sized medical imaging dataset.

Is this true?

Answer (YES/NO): NO